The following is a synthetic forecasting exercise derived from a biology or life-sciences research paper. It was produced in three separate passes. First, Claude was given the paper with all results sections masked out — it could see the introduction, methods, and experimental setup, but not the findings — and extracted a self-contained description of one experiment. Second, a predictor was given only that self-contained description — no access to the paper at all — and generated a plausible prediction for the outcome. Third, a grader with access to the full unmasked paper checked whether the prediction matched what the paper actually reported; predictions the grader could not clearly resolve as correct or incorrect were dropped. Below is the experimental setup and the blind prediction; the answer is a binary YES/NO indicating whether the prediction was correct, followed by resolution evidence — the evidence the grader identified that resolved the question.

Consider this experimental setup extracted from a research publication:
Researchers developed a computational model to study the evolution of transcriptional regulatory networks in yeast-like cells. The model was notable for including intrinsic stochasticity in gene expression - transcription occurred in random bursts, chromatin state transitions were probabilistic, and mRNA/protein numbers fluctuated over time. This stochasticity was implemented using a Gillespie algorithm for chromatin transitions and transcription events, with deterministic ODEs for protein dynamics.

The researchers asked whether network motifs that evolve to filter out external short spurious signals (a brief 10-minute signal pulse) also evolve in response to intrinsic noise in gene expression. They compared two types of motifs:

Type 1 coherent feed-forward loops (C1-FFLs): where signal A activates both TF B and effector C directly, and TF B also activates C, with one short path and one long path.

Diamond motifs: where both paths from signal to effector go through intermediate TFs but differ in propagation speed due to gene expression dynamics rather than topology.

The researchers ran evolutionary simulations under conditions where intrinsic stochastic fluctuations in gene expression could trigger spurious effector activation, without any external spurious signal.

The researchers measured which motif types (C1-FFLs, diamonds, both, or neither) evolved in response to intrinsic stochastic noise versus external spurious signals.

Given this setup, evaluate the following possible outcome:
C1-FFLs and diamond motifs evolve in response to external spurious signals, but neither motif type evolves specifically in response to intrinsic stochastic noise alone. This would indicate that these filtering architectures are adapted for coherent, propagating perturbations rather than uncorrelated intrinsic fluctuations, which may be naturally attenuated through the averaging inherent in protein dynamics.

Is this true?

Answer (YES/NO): NO